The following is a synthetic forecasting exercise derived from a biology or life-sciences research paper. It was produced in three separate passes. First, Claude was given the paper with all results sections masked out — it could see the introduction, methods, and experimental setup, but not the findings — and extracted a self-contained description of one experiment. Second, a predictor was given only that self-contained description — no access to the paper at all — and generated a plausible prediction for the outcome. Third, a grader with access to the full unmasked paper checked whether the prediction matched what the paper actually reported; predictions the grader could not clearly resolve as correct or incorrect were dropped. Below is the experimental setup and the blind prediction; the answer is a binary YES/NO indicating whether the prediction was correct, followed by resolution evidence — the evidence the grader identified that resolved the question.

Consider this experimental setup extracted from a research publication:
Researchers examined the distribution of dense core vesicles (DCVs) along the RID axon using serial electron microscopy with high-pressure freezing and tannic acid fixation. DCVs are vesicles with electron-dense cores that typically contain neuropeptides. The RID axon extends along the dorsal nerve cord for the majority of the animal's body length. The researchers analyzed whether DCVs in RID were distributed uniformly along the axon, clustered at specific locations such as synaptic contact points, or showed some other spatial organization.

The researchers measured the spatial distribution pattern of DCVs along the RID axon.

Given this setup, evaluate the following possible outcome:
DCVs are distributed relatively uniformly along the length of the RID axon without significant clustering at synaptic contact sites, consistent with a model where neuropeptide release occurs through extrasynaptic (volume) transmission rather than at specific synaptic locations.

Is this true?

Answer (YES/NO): NO